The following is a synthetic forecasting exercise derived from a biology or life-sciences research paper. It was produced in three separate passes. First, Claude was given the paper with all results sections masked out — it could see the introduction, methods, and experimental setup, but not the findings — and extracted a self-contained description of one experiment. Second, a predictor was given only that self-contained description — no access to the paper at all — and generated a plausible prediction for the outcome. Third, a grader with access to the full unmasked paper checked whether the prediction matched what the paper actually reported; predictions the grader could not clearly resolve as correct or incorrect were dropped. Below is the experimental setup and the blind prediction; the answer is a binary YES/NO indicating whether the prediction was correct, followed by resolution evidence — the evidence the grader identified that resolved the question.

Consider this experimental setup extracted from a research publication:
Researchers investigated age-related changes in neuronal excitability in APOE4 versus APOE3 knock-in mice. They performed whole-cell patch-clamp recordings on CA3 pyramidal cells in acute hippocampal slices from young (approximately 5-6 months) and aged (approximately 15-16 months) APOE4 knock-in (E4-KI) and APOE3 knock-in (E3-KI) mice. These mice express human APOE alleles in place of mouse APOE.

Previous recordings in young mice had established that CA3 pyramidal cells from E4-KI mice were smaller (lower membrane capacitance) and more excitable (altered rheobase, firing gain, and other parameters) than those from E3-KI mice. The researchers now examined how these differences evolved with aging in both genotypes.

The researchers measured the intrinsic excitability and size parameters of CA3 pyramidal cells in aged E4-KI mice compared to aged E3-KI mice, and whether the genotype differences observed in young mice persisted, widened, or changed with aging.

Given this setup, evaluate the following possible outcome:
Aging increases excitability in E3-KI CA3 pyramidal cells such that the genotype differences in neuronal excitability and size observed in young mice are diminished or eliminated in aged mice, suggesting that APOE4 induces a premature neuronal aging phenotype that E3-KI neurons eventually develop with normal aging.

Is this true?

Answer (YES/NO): YES